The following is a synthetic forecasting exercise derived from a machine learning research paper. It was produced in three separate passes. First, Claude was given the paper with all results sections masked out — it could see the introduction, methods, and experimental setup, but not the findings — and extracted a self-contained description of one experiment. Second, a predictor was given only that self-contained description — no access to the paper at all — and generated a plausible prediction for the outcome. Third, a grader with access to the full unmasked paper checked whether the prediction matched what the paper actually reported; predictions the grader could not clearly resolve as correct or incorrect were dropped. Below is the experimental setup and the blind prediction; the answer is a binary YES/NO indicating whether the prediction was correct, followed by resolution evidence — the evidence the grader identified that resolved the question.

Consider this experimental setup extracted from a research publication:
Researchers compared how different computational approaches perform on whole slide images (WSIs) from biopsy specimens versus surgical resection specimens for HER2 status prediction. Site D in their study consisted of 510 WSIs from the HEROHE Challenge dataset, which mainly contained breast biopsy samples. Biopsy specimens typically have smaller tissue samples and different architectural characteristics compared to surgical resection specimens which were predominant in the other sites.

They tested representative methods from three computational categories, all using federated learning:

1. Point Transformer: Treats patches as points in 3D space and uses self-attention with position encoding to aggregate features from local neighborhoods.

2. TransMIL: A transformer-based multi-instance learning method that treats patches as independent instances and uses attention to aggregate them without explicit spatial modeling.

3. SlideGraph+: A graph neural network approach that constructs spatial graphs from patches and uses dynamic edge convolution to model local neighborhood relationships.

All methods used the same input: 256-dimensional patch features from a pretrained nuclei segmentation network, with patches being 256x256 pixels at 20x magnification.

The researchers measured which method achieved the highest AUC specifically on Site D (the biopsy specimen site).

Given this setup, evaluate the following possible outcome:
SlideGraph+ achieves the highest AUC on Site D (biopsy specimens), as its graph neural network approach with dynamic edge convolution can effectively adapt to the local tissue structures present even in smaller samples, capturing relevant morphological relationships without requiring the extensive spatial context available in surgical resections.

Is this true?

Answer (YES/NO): YES